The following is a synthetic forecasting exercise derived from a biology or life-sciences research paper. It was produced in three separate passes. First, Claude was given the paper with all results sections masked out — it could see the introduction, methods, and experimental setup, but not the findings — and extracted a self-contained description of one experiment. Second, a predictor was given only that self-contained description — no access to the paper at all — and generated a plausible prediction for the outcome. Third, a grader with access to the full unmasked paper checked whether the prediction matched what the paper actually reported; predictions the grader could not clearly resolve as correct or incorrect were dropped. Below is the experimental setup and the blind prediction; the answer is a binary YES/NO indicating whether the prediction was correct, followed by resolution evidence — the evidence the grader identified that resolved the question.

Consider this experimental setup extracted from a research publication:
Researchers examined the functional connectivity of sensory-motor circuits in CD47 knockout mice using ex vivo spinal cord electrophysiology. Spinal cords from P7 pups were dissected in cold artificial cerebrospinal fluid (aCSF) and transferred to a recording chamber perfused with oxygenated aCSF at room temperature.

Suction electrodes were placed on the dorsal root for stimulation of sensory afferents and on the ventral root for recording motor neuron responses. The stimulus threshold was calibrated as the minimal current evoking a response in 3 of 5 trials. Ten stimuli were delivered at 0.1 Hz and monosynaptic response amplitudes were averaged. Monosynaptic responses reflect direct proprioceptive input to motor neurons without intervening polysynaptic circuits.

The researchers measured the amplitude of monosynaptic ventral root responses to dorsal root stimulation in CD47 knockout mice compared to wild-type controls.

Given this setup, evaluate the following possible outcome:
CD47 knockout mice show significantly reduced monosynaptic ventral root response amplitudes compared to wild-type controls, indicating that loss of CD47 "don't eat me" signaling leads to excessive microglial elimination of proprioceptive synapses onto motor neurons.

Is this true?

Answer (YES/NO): NO